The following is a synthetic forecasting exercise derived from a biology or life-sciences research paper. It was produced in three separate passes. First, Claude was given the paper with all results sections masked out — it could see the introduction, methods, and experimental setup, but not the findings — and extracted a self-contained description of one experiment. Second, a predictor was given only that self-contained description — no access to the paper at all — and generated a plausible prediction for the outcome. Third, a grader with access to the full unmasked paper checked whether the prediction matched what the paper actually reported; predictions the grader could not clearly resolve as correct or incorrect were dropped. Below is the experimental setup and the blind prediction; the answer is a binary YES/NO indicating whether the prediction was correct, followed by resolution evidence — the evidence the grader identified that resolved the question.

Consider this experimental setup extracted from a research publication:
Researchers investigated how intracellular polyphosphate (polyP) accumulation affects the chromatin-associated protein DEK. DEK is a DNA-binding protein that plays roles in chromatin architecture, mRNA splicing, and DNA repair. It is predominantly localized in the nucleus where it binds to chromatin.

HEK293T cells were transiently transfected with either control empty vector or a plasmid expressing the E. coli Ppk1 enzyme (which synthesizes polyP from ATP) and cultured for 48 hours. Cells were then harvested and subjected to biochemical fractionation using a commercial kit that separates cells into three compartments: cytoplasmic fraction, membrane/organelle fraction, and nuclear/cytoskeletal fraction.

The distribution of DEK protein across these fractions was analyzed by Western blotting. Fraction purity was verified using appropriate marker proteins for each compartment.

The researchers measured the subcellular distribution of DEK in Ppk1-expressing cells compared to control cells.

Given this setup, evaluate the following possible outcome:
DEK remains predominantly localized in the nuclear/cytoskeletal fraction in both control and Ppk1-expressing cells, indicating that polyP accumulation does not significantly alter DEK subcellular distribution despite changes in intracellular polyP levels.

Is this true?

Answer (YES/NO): NO